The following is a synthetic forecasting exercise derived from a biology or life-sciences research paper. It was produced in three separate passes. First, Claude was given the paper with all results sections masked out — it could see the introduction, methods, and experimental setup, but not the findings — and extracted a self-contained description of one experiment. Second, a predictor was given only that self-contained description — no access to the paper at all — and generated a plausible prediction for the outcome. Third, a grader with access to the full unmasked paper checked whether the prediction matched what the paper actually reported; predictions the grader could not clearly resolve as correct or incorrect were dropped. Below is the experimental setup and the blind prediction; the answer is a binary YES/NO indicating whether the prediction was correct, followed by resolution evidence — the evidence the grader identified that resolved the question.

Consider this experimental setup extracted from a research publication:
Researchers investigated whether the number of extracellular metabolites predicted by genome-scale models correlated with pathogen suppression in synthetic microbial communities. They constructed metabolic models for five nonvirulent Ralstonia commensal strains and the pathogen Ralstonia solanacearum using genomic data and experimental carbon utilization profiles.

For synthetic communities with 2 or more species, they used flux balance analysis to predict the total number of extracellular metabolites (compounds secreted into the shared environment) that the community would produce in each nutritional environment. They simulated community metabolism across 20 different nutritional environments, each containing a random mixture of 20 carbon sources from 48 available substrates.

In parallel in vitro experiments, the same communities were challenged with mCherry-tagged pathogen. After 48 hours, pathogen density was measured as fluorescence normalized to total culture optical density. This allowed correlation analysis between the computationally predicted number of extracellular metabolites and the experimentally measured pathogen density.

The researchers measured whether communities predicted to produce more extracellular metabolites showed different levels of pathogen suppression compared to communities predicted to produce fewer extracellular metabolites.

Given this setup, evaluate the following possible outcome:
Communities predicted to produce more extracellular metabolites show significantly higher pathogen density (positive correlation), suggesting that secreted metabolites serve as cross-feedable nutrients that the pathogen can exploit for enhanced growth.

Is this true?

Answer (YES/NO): NO